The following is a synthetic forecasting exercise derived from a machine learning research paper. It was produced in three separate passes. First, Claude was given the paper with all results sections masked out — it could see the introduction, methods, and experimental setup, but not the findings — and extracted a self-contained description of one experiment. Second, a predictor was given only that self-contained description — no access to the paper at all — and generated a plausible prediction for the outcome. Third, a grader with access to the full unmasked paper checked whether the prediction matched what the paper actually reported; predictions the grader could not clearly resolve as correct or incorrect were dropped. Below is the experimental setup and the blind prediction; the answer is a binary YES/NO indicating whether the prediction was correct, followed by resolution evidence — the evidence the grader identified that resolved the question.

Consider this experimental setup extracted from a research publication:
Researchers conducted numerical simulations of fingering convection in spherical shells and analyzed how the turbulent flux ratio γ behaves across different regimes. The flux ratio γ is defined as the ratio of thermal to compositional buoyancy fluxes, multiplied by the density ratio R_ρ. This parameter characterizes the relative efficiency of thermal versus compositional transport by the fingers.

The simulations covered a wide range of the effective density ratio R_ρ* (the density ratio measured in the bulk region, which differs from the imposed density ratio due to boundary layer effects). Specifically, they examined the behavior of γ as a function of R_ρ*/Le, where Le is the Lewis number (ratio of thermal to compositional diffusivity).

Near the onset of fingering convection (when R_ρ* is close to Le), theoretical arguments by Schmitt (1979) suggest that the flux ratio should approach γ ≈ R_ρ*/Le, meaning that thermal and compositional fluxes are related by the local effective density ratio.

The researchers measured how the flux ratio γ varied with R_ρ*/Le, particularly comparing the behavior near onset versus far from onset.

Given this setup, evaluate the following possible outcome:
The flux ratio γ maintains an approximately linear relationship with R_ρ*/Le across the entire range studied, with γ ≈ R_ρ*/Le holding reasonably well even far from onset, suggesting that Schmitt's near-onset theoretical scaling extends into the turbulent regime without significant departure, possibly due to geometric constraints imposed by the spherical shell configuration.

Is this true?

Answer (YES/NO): NO